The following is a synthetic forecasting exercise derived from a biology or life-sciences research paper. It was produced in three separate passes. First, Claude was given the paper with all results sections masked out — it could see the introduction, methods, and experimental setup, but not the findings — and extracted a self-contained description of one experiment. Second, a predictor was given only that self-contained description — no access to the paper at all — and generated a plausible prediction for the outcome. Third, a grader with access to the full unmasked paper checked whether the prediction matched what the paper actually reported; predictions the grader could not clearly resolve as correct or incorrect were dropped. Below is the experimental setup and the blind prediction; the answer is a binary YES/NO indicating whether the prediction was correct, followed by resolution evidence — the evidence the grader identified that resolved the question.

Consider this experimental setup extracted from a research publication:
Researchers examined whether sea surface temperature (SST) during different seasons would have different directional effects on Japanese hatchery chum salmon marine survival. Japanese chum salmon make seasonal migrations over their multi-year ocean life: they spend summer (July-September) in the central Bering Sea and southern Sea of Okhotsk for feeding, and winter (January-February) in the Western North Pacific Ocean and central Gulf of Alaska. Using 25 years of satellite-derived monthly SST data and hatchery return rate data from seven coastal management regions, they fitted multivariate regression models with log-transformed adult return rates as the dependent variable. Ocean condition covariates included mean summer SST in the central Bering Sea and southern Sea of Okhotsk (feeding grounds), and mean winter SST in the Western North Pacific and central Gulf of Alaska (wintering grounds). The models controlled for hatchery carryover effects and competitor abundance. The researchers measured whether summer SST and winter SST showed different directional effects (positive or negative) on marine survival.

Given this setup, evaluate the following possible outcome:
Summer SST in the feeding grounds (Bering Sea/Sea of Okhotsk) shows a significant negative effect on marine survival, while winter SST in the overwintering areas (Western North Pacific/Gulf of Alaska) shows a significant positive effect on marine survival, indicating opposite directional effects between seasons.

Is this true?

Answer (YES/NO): YES